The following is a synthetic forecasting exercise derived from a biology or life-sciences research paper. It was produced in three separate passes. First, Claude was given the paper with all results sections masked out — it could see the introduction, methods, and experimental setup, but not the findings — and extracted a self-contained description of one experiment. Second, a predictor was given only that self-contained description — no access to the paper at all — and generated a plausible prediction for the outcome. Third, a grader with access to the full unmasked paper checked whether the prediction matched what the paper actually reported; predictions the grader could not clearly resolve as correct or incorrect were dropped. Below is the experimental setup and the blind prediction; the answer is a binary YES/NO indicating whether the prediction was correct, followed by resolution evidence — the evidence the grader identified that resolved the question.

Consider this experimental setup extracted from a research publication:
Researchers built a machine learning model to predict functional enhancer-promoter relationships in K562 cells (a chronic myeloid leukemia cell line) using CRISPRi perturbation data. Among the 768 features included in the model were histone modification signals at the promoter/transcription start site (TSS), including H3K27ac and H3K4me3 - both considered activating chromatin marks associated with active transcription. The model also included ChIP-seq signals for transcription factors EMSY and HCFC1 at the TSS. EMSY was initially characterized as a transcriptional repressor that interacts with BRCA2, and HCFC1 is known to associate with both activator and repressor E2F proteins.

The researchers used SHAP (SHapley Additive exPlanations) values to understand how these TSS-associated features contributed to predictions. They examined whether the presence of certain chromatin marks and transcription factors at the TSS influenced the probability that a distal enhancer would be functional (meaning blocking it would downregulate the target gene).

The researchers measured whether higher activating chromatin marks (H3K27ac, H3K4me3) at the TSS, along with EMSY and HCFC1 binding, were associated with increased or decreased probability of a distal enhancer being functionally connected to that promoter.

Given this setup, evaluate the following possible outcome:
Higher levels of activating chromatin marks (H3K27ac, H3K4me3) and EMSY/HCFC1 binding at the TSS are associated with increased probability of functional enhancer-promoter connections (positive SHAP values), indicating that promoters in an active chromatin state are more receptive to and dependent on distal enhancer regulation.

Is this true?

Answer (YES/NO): NO